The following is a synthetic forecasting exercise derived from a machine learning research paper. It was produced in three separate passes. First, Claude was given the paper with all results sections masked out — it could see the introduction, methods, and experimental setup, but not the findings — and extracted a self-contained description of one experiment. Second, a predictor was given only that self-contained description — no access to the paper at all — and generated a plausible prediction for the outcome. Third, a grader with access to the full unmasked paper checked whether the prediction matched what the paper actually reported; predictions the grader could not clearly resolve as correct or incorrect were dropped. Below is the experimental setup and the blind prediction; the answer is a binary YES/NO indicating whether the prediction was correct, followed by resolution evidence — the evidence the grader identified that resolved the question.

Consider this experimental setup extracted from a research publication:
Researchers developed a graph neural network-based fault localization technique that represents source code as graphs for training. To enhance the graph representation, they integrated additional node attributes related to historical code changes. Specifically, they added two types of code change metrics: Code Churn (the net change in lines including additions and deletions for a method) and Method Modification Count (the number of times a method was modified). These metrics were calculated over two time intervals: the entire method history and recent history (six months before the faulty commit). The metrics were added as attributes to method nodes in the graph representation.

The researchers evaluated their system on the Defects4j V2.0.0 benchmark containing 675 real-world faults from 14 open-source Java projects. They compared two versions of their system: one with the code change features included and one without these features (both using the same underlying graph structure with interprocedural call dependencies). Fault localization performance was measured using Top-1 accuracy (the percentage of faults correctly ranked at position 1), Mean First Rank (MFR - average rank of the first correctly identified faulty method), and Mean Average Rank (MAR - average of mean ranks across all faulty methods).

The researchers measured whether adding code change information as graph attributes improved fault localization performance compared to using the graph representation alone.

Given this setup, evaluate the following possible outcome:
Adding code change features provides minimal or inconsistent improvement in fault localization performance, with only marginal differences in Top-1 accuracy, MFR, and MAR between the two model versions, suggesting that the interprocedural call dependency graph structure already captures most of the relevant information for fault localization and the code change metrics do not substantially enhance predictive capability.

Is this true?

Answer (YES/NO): NO